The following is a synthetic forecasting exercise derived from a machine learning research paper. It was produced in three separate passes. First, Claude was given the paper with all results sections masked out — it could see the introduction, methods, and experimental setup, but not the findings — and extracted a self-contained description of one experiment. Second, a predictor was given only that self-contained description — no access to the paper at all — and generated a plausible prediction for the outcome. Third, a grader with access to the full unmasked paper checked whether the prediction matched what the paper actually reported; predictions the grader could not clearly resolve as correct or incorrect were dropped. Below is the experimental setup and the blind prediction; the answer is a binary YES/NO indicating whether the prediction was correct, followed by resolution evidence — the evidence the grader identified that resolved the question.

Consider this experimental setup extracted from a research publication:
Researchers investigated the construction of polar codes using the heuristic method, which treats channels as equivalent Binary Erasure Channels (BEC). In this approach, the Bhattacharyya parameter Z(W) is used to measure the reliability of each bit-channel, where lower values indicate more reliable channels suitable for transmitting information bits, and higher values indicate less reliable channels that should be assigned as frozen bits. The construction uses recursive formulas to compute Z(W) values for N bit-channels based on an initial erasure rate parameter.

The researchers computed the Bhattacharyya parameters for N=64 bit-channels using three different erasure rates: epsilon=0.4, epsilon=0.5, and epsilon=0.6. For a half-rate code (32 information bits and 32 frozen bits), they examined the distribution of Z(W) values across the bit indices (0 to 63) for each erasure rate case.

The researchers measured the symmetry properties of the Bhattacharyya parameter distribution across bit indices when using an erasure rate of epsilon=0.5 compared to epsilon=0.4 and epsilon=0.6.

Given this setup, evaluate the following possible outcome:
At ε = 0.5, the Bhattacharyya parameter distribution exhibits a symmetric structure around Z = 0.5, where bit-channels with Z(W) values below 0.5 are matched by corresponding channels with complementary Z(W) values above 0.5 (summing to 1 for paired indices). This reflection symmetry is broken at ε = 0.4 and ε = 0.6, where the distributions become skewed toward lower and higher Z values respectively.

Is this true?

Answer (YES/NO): NO